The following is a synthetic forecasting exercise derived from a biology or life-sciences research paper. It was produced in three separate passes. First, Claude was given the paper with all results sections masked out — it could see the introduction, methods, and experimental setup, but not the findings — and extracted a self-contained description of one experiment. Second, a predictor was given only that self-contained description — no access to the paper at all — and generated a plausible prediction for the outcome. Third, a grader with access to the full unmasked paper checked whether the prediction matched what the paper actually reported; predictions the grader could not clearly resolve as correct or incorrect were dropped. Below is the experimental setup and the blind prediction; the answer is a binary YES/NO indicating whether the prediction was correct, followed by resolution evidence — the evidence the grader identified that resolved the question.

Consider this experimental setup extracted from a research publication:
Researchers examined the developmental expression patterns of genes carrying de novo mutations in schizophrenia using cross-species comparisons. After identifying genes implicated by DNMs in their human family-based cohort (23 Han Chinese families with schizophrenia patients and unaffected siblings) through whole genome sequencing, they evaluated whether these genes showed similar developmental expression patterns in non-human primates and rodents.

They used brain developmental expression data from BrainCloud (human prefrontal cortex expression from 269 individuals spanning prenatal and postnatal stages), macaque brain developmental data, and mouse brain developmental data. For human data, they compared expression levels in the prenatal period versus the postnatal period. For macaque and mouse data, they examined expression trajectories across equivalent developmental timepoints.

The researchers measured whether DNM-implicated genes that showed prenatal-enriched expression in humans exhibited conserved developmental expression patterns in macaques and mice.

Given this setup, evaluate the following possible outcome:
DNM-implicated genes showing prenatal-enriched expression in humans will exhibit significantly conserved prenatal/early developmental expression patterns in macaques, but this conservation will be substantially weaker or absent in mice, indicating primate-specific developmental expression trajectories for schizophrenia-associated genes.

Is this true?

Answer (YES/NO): NO